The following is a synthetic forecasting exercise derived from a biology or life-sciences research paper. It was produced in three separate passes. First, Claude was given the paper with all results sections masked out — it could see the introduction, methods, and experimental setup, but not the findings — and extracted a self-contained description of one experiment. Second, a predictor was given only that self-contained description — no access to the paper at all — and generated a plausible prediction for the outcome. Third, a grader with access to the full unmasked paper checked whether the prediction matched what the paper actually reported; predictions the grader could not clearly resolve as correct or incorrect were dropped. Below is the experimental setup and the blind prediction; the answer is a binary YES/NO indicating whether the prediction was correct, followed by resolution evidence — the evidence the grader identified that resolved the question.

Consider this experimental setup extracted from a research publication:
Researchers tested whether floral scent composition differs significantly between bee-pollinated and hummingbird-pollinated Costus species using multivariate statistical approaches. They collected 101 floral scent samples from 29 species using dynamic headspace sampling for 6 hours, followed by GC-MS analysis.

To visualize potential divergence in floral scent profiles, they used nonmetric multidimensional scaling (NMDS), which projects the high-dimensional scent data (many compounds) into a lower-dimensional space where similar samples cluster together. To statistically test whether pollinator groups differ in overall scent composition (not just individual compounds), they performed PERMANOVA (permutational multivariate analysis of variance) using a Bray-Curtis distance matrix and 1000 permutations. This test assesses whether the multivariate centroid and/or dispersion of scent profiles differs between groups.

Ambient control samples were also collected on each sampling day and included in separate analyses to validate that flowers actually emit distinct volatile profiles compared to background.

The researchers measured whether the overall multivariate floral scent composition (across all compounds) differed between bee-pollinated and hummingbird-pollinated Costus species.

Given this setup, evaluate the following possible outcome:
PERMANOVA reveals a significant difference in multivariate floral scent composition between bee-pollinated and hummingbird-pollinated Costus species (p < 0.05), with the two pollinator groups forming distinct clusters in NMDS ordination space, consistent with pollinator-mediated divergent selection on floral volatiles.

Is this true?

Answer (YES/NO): YES